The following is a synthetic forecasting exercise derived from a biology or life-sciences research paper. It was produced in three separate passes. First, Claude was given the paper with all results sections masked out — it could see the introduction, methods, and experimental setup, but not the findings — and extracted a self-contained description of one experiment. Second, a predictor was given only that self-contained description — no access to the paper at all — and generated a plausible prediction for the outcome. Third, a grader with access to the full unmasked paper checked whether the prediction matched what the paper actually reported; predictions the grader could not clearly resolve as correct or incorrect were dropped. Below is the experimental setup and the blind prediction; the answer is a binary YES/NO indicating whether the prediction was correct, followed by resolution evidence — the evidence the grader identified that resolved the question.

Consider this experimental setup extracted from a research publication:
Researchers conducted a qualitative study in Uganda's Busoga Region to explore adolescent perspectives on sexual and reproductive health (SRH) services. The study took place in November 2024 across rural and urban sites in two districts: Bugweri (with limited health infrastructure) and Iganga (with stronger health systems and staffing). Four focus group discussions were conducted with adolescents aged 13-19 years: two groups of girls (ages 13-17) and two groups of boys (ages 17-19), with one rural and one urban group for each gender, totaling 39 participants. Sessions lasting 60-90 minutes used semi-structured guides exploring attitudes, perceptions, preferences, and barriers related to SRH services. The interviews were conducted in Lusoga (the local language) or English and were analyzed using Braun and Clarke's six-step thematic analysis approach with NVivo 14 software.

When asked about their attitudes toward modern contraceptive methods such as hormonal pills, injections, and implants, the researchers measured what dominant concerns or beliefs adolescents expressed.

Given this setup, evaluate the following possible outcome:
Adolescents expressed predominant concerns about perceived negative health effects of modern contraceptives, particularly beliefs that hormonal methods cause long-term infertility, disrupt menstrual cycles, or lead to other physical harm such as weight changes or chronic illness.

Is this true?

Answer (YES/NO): NO